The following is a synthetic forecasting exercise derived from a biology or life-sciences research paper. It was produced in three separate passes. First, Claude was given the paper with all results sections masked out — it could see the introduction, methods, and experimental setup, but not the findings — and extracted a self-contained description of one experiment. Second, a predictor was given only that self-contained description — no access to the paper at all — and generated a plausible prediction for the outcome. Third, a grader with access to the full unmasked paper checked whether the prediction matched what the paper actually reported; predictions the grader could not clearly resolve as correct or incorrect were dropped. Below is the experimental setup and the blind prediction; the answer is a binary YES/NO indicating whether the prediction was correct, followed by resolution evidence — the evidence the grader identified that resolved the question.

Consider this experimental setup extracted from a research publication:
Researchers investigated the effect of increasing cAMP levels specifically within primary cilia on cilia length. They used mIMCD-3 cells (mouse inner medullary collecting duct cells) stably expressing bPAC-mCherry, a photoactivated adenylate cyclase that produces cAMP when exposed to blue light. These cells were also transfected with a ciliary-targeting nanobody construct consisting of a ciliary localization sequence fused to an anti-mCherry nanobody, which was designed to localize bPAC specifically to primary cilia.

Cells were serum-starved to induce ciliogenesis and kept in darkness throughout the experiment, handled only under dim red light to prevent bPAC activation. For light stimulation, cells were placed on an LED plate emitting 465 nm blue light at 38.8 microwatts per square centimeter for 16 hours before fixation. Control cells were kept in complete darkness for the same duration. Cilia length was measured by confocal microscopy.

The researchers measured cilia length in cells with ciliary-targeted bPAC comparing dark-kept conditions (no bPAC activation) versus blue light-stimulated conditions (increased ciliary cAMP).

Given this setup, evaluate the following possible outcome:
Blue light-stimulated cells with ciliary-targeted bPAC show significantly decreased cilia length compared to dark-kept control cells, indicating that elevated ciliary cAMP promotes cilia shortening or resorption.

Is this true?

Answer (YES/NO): NO